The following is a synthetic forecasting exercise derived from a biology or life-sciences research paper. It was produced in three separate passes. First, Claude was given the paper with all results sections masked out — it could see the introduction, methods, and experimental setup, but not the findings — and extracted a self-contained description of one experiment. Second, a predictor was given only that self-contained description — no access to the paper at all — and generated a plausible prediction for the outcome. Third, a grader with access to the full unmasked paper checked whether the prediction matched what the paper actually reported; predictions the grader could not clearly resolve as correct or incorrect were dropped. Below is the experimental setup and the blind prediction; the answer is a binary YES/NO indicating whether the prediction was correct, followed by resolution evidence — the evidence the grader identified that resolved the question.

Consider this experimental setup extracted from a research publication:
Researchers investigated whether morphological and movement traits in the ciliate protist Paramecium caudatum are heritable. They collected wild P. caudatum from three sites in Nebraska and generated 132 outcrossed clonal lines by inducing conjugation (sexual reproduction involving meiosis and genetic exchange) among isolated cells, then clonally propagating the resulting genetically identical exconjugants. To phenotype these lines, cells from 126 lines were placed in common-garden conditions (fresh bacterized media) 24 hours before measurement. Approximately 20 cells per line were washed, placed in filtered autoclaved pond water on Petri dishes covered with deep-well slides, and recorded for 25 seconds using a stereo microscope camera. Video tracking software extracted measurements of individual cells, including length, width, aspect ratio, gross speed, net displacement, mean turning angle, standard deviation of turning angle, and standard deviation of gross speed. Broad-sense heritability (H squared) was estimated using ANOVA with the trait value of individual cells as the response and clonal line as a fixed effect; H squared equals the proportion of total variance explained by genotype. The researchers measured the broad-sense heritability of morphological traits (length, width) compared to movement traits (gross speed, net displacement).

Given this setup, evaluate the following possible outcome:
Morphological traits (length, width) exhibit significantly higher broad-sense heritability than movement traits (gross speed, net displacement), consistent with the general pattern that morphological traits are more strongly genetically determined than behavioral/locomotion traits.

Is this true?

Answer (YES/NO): NO